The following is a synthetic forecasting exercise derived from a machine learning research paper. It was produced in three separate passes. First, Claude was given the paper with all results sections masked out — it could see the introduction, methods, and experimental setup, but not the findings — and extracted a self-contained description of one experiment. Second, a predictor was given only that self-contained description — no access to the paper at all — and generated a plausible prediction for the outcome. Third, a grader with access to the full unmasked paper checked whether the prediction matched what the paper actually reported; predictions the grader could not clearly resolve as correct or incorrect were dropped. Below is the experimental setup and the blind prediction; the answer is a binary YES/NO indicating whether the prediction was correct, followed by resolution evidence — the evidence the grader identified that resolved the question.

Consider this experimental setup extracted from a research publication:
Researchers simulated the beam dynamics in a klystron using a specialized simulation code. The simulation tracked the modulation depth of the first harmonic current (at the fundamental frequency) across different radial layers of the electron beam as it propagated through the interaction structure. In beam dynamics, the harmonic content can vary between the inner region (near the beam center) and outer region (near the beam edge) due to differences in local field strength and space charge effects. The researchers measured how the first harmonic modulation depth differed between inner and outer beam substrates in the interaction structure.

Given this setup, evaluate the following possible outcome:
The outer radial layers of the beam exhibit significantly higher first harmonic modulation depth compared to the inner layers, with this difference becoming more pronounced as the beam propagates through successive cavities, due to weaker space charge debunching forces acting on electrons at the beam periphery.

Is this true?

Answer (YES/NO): NO